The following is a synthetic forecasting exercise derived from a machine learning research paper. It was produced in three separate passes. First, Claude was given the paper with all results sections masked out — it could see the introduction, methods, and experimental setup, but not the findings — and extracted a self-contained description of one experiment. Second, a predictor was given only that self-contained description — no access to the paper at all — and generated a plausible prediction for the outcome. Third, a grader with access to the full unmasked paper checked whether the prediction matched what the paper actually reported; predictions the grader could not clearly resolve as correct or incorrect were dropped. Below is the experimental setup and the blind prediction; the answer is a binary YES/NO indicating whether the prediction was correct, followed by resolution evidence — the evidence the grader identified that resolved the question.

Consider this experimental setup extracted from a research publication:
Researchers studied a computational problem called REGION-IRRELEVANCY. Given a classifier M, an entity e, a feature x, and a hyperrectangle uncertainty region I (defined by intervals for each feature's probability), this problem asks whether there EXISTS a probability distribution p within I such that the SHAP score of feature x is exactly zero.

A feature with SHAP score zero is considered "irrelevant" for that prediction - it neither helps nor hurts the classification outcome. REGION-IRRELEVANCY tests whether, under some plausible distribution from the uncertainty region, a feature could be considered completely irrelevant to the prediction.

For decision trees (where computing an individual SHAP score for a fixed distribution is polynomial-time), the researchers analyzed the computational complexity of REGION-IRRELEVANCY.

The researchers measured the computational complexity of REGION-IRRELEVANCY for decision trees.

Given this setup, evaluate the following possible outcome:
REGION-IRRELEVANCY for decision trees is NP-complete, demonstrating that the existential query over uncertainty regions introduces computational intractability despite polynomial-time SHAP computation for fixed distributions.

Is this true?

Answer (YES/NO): YES